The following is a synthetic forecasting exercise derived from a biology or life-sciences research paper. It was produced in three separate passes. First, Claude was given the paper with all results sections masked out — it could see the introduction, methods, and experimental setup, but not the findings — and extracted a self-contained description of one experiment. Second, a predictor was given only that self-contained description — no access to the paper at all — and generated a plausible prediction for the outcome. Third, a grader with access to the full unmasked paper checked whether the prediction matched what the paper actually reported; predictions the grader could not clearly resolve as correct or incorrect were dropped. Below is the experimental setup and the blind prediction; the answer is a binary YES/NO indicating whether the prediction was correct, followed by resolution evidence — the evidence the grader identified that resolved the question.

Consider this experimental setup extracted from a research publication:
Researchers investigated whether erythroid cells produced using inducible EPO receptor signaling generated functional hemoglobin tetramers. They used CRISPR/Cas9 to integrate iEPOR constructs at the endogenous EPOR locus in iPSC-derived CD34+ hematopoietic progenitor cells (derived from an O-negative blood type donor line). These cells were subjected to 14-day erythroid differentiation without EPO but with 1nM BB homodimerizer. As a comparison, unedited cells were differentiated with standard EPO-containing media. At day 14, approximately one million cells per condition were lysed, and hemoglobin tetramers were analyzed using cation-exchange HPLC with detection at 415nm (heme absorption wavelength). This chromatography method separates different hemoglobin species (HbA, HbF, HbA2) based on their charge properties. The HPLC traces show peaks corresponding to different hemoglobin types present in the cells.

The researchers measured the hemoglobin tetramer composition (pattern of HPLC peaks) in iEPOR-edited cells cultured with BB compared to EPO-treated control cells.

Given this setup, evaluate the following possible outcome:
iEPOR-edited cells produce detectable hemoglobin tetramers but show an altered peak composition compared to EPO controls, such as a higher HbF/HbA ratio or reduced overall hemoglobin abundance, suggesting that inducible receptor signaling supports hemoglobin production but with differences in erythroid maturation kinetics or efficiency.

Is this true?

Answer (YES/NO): YES